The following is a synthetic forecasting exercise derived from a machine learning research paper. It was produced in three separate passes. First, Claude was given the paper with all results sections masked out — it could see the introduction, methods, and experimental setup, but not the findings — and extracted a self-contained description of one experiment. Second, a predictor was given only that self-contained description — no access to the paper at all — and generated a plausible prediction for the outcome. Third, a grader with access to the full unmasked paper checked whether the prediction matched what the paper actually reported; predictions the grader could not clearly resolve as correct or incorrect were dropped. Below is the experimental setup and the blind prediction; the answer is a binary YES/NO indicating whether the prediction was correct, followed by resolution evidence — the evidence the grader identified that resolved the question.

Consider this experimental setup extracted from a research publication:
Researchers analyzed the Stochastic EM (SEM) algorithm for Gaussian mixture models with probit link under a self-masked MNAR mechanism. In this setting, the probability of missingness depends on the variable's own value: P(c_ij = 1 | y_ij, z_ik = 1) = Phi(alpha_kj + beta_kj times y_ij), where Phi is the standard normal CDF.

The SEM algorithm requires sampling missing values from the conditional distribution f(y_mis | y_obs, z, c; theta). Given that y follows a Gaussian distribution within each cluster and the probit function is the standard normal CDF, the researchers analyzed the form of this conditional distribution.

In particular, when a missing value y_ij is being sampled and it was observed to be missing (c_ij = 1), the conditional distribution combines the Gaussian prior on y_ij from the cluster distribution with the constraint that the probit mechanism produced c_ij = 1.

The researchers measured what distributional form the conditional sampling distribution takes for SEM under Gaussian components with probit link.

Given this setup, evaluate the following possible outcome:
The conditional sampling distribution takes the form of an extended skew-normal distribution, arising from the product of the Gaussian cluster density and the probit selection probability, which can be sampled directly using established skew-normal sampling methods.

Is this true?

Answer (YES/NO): NO